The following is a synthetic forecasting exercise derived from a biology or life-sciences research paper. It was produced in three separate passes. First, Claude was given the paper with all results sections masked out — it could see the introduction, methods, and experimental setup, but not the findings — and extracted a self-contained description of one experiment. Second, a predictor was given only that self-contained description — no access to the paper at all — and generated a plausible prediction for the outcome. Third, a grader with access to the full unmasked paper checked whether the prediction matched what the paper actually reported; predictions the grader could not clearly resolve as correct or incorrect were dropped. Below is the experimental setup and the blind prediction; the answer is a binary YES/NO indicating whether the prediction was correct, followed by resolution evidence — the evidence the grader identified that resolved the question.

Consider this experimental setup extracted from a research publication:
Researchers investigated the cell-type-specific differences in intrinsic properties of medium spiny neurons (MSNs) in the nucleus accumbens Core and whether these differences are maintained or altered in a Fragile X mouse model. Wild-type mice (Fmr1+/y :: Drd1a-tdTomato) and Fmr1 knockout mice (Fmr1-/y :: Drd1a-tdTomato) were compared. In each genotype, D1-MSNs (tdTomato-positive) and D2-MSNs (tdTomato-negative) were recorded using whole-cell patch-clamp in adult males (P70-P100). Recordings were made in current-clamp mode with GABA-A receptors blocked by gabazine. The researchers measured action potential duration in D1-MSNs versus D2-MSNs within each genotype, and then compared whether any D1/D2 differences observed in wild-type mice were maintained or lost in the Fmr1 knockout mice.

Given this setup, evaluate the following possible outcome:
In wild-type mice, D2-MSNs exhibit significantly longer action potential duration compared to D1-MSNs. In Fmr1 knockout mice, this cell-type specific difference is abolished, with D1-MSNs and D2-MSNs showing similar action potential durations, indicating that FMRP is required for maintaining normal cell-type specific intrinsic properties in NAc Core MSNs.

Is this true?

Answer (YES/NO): NO